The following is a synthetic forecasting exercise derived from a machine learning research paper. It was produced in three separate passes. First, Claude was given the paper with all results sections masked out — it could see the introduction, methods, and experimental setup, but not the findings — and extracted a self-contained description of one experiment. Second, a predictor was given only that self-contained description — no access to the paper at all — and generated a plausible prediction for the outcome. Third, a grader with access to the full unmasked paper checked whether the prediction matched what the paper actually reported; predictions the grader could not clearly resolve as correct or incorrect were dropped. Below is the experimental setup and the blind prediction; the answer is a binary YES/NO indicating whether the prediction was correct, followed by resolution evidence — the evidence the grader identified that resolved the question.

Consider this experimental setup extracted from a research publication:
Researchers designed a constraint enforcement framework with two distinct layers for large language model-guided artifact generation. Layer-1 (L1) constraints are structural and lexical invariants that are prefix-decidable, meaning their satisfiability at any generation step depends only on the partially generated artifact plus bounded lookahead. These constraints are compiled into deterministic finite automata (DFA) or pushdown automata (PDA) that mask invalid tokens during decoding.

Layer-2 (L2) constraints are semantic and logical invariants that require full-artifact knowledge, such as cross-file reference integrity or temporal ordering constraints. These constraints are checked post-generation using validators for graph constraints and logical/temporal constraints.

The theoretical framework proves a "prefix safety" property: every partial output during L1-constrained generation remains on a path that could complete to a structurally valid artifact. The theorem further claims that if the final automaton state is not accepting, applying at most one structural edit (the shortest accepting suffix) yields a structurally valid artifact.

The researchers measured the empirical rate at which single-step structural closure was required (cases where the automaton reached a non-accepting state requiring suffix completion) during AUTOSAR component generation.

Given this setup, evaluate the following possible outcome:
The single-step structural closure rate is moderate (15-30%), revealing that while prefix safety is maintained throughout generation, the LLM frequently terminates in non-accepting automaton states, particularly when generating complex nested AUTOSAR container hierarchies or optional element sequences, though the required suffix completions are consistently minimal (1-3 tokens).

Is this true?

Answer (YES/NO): NO